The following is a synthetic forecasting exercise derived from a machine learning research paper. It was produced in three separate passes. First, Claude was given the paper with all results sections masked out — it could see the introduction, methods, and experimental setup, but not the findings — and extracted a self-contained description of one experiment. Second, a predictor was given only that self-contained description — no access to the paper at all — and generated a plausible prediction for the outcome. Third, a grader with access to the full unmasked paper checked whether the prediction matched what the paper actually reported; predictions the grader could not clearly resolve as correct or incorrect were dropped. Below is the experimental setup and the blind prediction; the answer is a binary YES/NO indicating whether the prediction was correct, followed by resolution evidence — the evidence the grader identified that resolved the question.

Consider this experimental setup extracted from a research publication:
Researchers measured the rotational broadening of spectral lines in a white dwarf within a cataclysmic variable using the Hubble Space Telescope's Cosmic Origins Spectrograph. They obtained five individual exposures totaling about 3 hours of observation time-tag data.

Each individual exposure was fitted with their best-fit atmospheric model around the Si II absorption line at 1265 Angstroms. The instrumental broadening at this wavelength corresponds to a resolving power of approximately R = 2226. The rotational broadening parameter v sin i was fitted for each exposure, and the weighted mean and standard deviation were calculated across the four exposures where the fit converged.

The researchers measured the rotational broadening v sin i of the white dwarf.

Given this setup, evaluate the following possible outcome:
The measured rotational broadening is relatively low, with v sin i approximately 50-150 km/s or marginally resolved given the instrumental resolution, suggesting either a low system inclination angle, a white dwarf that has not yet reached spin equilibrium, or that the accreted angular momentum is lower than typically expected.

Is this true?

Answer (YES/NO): NO